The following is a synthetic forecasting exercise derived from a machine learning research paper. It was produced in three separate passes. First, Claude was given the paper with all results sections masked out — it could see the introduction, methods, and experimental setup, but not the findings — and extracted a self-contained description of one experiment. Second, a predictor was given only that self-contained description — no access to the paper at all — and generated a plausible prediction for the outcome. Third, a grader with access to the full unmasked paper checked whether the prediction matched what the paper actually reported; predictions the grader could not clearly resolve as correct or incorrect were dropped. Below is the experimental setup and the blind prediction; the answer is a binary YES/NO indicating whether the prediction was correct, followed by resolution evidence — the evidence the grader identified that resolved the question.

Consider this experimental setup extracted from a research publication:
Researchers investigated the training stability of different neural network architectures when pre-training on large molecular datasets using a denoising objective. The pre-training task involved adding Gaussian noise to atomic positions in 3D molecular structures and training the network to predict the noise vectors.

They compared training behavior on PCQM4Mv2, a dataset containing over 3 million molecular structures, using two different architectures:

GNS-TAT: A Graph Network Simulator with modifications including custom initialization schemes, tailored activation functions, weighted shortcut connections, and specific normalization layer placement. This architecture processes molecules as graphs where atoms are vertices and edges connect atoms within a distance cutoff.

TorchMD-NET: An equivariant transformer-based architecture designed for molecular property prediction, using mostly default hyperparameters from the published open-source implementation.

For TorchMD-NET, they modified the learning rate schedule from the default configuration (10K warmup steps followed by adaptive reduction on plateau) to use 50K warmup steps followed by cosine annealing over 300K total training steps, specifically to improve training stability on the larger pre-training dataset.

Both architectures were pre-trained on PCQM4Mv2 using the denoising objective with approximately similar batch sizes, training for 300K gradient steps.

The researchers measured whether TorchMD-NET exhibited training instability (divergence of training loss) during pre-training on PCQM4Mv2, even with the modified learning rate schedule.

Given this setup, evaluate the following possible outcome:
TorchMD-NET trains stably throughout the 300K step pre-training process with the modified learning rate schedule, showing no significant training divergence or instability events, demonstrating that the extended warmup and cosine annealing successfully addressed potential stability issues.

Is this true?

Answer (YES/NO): NO